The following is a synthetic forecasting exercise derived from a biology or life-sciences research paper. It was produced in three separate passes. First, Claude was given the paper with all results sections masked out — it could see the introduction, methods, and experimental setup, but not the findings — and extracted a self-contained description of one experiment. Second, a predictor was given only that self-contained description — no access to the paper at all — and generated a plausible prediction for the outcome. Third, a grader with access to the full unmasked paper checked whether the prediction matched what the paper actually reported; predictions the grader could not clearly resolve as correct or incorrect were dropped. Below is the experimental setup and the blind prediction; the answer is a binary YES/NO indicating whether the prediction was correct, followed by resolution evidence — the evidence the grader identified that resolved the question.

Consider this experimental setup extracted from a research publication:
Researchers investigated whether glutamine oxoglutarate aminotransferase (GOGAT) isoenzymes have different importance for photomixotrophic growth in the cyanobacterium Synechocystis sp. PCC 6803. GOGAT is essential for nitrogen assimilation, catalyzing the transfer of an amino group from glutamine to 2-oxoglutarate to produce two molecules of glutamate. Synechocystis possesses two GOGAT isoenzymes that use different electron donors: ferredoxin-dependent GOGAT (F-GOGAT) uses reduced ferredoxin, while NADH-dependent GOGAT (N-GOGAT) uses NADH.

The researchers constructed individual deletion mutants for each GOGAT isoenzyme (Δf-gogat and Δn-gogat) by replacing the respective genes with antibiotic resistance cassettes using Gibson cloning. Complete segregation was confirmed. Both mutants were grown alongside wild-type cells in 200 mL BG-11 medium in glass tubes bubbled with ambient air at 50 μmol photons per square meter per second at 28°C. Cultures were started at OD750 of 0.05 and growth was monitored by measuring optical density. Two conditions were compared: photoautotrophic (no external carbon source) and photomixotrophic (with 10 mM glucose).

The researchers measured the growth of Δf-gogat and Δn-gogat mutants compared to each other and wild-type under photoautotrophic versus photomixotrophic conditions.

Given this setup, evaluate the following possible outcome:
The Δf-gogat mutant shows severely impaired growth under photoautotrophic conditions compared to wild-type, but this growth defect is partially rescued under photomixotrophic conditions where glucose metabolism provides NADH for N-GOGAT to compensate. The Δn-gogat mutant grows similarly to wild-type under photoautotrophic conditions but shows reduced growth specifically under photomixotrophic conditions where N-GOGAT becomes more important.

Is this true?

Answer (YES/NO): NO